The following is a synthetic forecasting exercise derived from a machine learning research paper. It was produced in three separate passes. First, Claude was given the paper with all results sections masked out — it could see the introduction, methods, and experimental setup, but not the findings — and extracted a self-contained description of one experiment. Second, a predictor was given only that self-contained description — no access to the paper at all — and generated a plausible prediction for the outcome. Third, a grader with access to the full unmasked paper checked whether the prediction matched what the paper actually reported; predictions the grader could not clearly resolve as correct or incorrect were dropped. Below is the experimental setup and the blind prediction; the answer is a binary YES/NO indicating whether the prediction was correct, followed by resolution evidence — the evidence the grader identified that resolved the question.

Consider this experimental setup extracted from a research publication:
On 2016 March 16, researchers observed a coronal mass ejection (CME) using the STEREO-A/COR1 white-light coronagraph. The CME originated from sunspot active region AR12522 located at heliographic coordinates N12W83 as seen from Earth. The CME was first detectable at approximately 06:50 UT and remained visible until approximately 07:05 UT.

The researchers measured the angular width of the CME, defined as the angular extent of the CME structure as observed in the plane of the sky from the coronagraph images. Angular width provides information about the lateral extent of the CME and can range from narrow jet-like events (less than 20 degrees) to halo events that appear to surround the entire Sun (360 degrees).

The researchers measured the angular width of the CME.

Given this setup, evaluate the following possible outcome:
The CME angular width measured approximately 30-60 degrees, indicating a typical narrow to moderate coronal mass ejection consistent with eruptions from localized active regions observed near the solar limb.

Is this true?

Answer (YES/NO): YES